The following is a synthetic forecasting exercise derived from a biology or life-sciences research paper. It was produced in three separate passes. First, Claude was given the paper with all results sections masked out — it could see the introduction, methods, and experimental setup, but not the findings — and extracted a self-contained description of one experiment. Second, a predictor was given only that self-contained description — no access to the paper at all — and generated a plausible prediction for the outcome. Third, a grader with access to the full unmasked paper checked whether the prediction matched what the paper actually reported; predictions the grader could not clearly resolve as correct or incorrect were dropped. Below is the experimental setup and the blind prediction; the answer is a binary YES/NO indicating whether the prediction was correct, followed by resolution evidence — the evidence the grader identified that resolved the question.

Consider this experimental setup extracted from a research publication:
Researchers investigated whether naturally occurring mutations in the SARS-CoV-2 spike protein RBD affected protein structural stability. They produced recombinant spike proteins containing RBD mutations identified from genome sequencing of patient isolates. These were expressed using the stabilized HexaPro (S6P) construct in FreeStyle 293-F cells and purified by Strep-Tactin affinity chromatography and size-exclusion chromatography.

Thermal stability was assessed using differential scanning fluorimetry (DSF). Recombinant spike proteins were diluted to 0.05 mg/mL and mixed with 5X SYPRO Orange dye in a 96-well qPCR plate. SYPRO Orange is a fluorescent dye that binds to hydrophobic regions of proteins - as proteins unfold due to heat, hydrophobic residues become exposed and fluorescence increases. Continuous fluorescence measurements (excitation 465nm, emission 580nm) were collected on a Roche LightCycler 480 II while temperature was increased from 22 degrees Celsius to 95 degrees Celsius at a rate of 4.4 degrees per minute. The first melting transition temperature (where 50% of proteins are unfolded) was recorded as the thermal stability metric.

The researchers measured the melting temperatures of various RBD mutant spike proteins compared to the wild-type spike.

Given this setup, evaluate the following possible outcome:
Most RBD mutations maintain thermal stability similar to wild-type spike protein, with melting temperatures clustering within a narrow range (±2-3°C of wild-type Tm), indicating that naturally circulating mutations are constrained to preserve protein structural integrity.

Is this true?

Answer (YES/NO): NO